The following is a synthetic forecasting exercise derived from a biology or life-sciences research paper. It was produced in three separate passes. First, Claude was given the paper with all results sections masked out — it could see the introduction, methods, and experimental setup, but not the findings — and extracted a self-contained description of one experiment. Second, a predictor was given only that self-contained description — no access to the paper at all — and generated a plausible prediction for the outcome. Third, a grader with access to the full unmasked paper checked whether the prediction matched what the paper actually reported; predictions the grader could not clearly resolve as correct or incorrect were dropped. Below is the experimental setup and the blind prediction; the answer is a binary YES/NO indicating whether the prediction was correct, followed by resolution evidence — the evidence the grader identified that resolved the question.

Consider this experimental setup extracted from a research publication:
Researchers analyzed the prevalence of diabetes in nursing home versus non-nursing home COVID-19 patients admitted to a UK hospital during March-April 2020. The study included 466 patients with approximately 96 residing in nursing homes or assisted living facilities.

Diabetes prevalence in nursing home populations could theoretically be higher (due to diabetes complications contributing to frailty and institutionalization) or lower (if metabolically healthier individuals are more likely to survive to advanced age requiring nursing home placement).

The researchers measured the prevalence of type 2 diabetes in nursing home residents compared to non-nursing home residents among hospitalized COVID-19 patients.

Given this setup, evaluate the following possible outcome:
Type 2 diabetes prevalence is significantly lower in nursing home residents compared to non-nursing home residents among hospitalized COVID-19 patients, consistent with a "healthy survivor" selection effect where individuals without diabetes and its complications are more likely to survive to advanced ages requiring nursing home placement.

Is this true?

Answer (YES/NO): NO